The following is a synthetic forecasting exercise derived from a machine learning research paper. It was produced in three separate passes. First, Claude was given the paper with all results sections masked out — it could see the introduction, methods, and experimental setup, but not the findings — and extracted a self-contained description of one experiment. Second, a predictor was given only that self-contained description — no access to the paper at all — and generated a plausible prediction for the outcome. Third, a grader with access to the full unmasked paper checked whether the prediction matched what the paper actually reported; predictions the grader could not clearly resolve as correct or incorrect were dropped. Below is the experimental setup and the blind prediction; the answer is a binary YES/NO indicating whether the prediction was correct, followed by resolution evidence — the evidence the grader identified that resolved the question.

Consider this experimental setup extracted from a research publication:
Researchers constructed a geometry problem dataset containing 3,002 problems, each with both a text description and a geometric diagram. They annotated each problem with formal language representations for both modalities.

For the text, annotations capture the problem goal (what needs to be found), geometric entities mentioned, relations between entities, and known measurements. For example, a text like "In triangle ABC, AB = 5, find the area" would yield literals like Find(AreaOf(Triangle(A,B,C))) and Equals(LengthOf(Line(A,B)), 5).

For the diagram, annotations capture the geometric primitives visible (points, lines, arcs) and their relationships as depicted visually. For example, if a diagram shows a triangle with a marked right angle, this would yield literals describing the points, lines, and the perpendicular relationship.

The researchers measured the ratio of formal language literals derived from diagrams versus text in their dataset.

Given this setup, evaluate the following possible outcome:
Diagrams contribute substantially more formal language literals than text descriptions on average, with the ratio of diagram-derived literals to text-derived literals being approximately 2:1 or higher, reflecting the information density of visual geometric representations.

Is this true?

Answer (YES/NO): YES